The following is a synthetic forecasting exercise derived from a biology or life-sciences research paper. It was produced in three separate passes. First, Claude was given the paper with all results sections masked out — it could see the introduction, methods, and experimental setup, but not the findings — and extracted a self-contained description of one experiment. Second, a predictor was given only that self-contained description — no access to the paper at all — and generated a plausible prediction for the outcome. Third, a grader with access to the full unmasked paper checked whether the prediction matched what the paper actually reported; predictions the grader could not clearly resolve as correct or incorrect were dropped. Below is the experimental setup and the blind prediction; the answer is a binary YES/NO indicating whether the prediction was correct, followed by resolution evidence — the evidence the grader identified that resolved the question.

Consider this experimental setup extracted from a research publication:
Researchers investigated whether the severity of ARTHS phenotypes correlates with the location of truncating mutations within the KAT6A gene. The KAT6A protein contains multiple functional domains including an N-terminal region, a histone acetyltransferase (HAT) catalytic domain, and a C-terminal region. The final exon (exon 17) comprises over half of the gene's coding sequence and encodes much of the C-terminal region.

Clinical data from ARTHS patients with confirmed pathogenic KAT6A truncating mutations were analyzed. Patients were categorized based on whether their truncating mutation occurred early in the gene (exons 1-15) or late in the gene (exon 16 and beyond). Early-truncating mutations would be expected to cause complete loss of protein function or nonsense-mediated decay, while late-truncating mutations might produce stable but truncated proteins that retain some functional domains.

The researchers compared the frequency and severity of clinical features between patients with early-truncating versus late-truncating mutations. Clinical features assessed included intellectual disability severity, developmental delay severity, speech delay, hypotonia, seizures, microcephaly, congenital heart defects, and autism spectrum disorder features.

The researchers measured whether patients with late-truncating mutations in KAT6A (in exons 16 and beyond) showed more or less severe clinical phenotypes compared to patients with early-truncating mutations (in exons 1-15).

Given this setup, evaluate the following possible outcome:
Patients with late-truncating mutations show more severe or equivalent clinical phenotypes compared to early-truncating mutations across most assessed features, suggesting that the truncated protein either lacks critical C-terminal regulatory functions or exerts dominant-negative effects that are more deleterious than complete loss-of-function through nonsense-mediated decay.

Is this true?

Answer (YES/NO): YES